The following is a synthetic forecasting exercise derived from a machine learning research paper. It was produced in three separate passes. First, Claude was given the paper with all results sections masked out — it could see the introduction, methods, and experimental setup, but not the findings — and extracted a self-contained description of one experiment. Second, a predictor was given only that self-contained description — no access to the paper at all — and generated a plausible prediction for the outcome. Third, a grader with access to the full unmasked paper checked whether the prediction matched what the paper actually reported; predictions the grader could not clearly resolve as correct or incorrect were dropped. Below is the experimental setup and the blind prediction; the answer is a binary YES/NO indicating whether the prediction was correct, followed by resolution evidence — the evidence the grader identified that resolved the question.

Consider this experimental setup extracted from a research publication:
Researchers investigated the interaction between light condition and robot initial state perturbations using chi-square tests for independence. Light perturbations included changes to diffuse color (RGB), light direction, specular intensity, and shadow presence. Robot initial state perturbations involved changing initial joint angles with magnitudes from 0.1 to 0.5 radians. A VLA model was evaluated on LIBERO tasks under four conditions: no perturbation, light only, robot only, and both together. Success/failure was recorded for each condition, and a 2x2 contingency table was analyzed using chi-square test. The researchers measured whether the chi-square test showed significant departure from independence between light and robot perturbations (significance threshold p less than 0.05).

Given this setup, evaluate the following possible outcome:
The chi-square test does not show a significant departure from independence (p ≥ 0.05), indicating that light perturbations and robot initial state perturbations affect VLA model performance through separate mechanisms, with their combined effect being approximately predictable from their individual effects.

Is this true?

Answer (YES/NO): YES